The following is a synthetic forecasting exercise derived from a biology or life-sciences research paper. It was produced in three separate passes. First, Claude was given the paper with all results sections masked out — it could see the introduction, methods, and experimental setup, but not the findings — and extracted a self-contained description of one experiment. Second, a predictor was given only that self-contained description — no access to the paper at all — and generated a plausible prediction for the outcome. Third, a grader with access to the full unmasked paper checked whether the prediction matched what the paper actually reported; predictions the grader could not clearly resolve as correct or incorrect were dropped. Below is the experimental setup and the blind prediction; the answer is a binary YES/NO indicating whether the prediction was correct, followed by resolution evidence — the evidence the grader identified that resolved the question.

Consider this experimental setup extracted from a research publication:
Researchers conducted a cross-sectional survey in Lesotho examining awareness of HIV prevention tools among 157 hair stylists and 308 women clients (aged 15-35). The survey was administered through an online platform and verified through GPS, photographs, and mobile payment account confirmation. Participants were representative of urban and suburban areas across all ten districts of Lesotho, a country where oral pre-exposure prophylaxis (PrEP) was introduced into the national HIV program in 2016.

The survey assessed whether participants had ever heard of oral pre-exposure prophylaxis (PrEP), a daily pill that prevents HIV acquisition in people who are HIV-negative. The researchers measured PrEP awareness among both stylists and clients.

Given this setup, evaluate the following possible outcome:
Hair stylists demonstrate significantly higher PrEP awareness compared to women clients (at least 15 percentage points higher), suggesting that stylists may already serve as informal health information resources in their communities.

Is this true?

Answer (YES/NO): NO